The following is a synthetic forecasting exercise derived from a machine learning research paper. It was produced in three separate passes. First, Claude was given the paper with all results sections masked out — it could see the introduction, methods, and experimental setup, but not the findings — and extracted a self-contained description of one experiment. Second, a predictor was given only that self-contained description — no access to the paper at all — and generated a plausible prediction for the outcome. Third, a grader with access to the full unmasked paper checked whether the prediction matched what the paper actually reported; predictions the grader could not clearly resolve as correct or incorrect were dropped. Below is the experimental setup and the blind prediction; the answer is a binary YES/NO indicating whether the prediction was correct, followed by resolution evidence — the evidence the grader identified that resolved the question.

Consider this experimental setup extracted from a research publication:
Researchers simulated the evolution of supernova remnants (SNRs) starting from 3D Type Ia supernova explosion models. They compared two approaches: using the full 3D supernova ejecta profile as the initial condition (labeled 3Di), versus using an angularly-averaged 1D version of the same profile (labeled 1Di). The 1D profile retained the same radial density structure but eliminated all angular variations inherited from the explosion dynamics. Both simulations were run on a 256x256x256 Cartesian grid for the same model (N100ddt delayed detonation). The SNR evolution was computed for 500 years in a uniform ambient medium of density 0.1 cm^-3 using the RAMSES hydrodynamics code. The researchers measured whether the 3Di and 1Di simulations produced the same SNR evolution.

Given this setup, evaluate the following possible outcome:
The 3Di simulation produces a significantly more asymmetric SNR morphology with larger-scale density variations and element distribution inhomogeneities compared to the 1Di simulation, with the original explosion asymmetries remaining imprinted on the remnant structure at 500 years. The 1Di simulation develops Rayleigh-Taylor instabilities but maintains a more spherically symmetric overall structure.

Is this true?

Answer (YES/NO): YES